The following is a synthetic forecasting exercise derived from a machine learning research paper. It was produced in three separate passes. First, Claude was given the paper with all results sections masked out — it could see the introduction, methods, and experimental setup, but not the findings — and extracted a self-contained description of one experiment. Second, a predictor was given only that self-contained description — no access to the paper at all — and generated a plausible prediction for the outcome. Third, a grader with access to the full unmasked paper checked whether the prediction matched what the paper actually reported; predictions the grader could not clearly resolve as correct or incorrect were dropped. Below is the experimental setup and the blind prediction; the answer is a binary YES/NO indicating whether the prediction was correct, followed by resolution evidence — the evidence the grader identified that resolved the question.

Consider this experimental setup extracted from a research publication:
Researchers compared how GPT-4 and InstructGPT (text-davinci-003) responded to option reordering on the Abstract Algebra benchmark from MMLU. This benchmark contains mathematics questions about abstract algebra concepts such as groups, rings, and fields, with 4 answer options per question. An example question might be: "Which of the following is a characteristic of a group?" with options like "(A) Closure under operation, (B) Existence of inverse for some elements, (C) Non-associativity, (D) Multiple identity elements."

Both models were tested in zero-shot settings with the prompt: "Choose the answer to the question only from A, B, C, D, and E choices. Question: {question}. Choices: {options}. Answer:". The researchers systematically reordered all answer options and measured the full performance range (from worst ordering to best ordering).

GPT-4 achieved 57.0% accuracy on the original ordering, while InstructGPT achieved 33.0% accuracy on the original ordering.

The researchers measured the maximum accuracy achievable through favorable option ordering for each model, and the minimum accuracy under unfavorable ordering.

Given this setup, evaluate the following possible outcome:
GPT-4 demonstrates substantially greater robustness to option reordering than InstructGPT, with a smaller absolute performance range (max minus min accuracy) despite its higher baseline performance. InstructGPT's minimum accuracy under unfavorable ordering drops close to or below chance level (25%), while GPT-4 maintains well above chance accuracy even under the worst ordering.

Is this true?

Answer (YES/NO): NO